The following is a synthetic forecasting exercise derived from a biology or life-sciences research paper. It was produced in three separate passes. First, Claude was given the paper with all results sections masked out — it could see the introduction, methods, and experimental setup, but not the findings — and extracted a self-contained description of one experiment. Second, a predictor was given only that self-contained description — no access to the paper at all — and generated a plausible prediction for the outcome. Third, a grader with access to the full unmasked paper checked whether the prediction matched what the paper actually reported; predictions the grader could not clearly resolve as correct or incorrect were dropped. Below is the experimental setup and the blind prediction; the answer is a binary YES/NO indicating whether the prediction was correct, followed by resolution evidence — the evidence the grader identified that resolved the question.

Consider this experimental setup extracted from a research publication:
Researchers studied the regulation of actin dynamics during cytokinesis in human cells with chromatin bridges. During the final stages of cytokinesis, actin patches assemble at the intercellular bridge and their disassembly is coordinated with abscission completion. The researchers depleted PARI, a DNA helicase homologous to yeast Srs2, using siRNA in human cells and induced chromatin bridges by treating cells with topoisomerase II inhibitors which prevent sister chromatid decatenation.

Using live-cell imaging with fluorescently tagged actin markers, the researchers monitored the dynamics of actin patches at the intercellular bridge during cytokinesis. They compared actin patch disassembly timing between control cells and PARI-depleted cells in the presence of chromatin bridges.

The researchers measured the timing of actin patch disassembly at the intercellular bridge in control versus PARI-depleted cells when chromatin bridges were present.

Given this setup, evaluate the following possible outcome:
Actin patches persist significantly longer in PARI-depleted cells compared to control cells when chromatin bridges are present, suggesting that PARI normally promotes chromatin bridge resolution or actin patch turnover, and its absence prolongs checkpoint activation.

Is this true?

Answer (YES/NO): NO